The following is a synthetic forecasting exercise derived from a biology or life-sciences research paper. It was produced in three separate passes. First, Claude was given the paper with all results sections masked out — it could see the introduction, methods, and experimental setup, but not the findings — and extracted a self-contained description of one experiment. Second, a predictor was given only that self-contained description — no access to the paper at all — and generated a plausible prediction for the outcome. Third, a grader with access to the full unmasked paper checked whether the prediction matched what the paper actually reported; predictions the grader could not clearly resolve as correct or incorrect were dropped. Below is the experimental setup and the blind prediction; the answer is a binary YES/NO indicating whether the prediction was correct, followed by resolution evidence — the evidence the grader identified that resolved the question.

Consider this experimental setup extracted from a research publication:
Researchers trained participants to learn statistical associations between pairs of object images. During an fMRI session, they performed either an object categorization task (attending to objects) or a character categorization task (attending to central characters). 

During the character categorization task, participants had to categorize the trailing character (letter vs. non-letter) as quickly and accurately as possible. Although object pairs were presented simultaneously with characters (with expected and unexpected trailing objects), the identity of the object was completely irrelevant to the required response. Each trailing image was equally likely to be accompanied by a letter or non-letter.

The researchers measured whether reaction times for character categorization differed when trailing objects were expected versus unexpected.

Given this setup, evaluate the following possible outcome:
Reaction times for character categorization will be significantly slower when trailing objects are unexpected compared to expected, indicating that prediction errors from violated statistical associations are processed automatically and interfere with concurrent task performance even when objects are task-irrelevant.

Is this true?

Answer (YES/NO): NO